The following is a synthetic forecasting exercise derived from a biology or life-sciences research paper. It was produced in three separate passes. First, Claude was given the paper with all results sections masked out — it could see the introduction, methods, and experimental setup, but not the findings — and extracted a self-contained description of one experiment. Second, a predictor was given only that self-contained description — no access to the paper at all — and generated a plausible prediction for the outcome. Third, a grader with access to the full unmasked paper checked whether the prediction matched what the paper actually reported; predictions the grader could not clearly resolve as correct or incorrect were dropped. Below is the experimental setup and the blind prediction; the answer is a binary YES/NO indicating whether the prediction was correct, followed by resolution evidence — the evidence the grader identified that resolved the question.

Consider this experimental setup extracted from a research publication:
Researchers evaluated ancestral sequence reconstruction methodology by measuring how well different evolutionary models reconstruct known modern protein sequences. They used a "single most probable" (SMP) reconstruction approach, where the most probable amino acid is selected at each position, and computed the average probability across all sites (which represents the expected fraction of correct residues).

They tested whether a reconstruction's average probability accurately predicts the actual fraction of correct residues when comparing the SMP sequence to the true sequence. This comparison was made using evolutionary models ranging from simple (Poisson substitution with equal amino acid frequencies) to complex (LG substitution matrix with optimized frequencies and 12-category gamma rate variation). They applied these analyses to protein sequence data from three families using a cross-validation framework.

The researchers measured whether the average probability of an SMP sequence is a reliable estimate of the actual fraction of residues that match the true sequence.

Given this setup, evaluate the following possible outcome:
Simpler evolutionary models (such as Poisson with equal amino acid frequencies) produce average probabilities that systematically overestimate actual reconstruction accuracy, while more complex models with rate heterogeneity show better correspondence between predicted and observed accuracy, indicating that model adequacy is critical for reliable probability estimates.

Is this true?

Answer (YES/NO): NO